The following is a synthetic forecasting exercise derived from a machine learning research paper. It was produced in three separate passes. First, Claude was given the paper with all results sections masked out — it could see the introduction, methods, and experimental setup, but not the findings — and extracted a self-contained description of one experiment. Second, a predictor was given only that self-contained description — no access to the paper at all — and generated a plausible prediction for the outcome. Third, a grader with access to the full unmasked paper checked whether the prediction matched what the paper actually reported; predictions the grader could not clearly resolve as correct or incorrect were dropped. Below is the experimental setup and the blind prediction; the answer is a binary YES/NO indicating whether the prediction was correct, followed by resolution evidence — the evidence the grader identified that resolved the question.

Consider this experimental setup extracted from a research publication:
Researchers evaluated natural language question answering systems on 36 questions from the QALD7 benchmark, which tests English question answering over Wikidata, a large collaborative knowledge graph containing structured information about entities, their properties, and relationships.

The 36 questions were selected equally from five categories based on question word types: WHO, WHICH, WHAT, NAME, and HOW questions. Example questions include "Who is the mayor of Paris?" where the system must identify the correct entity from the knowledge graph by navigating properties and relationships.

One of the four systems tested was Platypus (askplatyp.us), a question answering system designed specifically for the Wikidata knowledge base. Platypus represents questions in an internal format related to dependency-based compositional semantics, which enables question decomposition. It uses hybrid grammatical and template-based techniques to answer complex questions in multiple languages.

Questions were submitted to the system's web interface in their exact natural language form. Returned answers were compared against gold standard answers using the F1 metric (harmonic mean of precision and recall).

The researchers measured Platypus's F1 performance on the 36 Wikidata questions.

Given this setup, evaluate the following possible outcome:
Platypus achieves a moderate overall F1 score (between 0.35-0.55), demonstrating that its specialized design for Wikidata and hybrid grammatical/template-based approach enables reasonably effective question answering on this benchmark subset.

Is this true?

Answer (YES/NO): NO